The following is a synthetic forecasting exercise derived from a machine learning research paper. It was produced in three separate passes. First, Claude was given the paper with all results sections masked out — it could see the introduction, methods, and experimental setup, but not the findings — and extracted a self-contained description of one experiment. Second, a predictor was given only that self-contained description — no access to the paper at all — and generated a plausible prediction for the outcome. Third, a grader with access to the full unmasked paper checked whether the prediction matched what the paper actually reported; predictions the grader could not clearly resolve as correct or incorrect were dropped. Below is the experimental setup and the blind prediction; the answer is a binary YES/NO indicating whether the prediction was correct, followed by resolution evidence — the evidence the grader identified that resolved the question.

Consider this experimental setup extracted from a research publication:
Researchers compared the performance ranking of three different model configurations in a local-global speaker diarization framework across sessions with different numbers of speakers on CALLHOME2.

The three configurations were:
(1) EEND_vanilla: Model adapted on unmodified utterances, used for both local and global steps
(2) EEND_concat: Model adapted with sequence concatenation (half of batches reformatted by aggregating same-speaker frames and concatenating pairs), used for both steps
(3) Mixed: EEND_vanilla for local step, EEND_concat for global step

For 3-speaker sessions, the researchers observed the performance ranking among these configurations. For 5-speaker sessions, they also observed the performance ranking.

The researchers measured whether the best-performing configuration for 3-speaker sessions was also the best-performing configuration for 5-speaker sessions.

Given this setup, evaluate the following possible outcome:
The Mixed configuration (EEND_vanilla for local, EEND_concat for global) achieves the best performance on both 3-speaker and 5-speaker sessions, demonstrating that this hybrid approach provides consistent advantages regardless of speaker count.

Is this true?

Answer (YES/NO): NO